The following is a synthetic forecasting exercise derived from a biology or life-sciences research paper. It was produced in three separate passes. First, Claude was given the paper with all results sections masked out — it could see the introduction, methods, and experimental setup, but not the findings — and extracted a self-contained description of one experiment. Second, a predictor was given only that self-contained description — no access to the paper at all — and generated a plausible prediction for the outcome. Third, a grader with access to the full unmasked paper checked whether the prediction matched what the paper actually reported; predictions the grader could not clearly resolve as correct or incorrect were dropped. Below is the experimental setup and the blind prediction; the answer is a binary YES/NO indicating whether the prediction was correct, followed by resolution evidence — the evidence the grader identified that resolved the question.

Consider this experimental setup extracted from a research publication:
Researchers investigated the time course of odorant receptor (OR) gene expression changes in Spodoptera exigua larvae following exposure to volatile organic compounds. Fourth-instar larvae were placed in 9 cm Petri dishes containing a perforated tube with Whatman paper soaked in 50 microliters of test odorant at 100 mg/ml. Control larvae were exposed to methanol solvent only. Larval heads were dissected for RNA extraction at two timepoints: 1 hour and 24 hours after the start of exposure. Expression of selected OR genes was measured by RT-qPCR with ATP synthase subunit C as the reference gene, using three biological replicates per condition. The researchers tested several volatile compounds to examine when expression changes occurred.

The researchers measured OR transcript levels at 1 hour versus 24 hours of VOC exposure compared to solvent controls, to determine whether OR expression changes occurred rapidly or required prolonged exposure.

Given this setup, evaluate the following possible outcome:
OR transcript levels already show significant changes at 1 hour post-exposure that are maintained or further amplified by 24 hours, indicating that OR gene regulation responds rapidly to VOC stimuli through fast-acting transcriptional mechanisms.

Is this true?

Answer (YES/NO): NO